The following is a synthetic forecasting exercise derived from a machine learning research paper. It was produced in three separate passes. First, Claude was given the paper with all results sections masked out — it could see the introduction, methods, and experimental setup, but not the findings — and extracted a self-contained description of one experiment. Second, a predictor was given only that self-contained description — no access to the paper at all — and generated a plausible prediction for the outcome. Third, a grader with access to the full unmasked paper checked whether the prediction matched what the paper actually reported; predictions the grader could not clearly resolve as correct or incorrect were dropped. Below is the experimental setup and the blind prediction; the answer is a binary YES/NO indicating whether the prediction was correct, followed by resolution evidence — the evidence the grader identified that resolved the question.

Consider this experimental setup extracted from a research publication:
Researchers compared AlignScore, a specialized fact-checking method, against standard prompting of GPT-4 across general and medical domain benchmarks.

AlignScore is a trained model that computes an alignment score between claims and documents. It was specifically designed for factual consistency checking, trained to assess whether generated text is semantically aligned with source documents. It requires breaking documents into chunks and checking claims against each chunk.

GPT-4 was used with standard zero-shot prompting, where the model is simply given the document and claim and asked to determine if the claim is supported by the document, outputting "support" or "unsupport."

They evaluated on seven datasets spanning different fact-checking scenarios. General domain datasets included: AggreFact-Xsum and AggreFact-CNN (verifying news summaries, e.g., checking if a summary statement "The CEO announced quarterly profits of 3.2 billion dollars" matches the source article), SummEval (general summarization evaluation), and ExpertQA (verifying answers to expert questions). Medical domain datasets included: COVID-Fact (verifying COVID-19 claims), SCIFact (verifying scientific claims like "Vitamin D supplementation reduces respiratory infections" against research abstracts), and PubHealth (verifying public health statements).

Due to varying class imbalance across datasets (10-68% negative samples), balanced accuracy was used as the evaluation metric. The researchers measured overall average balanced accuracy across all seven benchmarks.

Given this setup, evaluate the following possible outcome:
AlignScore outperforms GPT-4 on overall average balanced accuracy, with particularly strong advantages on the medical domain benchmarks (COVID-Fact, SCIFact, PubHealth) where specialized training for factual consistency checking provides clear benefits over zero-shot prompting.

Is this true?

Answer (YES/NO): NO